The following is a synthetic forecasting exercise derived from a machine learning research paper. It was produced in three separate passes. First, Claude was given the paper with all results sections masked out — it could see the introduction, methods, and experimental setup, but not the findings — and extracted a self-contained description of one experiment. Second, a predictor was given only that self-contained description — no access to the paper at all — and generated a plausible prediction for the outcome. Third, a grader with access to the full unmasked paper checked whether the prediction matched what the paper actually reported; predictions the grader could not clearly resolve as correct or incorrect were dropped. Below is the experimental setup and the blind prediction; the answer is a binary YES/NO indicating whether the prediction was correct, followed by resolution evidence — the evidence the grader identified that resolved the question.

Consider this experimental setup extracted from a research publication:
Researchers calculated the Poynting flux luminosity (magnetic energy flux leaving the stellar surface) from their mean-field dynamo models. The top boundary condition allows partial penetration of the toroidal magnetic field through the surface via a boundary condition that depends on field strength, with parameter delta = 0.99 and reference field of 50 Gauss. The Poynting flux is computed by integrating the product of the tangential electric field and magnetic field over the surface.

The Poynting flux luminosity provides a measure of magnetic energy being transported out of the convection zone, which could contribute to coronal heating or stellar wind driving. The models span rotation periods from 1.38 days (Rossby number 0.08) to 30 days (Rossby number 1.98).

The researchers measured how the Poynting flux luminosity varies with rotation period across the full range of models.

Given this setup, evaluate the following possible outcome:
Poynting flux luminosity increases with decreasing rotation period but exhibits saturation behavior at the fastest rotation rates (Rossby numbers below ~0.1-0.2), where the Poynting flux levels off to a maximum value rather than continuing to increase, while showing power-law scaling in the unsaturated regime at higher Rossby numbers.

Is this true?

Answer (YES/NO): YES